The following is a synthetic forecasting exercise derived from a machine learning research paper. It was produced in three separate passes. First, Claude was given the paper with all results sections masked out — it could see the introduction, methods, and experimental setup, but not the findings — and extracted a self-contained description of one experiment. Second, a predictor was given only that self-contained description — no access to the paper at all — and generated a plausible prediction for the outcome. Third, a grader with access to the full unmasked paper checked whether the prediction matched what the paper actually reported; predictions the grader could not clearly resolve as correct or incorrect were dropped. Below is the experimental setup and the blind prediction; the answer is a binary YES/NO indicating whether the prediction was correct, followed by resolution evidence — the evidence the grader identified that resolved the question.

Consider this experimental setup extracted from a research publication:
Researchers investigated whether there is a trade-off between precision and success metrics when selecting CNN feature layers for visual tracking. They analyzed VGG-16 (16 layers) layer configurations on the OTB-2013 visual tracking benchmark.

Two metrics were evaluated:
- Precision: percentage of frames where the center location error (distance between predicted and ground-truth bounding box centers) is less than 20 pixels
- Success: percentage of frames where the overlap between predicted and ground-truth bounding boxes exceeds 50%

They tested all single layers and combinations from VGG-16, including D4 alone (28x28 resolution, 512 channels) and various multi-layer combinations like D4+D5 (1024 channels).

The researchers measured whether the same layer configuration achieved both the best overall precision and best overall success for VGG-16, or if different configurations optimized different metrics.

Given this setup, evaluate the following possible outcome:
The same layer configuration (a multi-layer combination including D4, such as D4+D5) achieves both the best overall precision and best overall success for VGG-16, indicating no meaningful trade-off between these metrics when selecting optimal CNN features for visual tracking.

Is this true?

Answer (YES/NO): NO